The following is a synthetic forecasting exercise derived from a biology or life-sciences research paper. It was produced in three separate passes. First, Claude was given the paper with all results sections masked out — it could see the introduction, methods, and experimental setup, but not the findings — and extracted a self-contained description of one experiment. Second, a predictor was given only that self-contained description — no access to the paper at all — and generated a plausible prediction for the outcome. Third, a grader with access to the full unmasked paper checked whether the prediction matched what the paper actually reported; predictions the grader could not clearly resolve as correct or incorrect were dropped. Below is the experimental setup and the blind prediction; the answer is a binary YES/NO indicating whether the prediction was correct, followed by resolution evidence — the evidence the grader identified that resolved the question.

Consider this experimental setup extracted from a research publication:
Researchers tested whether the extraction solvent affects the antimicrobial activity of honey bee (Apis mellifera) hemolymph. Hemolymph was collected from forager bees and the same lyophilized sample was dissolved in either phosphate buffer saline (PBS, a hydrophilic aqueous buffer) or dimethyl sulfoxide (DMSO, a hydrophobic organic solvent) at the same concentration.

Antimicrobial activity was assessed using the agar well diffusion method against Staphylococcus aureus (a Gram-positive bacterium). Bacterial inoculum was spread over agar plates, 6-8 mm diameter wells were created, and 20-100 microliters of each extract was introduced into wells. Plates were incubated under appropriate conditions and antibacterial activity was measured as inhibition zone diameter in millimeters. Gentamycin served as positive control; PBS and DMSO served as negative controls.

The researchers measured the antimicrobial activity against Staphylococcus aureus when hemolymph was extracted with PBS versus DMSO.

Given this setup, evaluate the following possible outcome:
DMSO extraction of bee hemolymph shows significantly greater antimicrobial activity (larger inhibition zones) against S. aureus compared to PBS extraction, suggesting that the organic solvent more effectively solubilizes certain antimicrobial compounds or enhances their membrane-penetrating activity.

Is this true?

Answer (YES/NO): NO